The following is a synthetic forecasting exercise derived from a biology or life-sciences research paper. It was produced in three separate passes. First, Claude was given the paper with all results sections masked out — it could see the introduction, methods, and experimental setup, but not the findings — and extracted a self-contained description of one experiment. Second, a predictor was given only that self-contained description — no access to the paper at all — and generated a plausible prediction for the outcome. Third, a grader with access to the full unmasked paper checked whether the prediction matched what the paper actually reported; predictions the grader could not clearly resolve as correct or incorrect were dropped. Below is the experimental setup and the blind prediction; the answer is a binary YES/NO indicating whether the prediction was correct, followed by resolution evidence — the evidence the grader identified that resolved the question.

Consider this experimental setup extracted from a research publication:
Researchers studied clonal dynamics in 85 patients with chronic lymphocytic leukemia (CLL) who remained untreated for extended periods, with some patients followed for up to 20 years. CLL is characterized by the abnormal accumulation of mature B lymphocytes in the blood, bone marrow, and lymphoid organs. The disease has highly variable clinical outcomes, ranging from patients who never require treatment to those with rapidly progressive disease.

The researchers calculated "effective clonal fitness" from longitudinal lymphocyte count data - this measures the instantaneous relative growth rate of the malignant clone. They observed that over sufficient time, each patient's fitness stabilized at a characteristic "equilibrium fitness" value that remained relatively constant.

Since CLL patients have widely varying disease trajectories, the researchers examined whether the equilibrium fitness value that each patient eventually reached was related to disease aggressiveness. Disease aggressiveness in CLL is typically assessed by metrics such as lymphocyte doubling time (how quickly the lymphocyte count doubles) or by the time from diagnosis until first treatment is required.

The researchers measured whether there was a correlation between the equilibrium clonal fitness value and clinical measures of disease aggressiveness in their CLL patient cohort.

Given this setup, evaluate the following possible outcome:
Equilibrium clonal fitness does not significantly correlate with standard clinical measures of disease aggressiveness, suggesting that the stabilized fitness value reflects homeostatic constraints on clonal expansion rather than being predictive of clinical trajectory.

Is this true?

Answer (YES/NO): NO